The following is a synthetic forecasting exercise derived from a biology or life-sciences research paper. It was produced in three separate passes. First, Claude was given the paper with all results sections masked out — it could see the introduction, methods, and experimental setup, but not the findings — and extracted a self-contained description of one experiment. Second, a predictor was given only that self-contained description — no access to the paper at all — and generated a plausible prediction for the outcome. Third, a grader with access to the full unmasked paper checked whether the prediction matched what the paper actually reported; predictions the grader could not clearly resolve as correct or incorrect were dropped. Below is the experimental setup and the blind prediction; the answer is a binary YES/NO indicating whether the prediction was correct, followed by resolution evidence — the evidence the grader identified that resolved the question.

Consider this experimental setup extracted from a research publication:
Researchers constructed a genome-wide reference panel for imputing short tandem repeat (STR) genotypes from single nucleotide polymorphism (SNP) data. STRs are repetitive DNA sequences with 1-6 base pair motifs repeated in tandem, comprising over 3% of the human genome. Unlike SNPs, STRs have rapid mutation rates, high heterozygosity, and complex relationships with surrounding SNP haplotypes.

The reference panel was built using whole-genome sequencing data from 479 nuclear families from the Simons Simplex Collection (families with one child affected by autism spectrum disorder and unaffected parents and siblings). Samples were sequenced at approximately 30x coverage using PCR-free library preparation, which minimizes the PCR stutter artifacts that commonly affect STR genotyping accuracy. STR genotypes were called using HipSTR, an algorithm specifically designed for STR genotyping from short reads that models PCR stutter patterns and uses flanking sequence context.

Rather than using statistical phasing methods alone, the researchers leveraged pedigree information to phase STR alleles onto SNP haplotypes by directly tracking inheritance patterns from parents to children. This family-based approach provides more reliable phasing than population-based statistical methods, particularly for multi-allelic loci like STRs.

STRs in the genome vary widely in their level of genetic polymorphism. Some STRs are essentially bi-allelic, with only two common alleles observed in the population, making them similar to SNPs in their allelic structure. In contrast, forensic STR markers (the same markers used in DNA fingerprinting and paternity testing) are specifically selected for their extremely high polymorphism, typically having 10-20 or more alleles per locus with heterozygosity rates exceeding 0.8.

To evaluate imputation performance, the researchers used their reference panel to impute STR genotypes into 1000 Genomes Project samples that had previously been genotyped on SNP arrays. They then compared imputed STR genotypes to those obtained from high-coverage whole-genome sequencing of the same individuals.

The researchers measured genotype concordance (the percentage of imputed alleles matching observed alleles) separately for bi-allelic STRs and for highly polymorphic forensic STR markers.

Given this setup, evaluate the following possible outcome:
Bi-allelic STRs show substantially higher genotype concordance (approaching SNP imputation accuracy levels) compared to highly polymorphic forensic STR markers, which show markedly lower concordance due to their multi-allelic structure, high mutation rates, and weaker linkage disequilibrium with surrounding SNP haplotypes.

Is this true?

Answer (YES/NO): YES